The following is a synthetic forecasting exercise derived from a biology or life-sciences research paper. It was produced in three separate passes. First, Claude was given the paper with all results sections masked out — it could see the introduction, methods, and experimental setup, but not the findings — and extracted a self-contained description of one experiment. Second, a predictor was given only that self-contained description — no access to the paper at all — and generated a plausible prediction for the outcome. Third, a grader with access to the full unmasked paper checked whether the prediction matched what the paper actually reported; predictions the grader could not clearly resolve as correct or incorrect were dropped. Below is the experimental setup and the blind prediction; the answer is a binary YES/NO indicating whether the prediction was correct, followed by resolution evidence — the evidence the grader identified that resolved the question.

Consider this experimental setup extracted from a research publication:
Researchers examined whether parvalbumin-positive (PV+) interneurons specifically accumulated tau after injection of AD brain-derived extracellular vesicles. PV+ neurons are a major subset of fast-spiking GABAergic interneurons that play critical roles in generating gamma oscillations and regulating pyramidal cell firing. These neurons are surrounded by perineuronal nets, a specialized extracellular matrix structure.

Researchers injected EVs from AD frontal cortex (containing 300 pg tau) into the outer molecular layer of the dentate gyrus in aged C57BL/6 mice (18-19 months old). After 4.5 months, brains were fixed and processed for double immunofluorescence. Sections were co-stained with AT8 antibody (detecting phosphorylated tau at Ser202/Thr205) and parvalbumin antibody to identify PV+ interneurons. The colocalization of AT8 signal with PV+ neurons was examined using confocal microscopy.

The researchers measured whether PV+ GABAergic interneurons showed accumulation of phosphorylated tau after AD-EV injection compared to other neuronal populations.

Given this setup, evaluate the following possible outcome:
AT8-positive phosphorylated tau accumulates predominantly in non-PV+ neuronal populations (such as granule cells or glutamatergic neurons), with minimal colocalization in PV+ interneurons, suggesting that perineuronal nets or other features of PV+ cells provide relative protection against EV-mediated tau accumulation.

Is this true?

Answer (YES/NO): NO